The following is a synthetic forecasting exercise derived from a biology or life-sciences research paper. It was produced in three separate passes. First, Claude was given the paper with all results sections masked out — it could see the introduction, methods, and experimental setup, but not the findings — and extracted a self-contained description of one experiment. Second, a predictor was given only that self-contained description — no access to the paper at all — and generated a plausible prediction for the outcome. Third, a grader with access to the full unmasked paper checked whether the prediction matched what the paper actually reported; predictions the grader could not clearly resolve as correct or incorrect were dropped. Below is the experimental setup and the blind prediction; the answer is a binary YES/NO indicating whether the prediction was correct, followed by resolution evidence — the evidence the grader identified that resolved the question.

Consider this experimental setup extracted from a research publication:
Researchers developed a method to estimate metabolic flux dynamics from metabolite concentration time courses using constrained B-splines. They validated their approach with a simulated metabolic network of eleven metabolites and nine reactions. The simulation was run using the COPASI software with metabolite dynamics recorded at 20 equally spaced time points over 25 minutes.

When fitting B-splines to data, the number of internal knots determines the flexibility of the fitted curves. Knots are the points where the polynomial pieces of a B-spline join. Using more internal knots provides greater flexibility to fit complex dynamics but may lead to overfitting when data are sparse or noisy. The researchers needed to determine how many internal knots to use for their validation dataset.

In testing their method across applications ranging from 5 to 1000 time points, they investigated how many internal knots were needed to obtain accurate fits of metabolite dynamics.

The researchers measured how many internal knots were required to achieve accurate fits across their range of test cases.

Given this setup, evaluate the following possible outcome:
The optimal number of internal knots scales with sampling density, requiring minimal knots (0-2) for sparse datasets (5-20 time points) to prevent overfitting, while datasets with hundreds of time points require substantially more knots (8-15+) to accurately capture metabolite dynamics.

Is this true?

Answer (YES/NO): NO